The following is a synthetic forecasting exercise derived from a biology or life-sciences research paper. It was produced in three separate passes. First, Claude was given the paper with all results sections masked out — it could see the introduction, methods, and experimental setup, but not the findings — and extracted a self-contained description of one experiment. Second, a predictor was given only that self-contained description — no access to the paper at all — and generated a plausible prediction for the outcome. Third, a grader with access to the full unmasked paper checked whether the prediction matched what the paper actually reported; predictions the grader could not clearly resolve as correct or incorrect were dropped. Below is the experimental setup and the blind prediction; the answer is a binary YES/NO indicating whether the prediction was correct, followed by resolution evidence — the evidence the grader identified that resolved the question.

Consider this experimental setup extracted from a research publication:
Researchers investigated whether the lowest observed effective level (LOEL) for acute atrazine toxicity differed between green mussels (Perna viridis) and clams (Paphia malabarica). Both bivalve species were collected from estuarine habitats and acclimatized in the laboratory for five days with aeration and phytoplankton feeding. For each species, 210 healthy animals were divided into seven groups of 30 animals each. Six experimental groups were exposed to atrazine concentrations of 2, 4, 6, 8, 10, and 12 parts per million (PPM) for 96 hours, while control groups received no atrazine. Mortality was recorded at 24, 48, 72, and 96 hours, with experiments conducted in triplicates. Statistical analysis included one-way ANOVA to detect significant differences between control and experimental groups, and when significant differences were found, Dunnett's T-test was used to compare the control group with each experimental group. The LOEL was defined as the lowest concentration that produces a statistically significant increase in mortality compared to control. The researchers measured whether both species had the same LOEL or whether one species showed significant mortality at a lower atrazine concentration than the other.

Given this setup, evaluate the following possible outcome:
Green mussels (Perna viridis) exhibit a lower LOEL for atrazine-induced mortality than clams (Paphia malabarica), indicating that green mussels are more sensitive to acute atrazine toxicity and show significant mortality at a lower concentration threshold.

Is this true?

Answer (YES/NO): NO